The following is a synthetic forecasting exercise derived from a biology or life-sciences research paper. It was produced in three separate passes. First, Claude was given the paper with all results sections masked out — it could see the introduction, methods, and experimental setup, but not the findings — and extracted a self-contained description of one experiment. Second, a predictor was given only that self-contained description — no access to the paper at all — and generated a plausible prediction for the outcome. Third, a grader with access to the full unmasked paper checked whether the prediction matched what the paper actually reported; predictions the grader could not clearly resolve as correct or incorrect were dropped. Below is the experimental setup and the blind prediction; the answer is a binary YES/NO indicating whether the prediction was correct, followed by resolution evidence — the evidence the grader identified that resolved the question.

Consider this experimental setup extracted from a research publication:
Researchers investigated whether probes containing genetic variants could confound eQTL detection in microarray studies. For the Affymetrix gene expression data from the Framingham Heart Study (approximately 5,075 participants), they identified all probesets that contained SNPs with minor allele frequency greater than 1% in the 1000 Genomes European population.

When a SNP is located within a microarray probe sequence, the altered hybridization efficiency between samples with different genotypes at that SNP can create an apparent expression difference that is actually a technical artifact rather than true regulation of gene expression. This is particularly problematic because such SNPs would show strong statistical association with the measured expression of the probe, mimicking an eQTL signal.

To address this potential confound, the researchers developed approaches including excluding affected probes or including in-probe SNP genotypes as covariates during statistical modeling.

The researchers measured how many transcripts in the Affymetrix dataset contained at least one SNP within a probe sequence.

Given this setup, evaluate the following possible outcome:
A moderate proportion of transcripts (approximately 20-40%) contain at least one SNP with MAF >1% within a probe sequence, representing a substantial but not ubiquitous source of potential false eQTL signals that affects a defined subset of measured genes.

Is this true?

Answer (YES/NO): NO